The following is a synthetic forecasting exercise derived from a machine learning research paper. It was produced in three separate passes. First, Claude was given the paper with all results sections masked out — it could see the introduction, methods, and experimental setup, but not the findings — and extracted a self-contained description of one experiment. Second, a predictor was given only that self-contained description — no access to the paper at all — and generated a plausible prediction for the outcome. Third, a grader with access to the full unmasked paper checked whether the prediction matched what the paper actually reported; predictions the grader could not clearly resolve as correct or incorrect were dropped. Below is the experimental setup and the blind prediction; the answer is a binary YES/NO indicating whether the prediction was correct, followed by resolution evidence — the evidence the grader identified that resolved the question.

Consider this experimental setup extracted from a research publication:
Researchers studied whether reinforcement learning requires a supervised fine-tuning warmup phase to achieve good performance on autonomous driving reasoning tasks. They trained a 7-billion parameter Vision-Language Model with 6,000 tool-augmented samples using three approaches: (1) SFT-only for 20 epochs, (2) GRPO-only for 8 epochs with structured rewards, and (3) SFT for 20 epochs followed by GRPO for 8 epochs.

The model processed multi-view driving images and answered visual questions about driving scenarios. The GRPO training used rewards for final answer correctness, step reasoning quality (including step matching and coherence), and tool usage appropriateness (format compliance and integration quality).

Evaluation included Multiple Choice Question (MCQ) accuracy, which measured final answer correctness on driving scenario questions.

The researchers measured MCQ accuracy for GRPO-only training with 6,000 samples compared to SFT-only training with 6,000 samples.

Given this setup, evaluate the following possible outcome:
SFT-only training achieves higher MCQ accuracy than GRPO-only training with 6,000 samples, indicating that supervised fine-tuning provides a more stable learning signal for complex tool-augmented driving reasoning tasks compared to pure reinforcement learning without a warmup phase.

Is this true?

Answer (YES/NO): NO